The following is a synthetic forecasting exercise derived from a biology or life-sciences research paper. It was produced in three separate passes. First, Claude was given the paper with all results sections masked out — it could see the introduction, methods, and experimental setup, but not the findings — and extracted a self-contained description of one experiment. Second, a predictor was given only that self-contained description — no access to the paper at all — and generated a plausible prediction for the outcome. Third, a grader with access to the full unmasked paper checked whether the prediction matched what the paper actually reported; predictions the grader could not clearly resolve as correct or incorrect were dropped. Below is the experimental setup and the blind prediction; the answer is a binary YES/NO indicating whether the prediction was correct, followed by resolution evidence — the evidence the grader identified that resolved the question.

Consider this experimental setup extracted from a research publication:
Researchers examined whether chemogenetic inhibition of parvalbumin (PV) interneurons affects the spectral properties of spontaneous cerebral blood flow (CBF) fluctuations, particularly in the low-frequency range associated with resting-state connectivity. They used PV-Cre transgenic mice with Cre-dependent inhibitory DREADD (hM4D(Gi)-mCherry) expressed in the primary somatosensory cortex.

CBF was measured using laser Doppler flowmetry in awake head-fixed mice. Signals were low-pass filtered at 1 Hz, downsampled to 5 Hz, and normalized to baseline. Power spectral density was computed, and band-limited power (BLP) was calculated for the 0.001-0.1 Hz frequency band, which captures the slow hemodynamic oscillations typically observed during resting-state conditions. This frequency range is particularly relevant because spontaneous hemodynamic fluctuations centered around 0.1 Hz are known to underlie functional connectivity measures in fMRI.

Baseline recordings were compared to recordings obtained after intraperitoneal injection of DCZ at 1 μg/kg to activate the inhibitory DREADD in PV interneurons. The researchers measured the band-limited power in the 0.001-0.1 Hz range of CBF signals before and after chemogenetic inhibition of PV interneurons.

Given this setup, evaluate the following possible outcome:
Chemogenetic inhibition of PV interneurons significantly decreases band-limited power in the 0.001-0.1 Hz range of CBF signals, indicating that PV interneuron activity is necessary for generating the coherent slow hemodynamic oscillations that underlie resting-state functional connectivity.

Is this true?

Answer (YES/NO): NO